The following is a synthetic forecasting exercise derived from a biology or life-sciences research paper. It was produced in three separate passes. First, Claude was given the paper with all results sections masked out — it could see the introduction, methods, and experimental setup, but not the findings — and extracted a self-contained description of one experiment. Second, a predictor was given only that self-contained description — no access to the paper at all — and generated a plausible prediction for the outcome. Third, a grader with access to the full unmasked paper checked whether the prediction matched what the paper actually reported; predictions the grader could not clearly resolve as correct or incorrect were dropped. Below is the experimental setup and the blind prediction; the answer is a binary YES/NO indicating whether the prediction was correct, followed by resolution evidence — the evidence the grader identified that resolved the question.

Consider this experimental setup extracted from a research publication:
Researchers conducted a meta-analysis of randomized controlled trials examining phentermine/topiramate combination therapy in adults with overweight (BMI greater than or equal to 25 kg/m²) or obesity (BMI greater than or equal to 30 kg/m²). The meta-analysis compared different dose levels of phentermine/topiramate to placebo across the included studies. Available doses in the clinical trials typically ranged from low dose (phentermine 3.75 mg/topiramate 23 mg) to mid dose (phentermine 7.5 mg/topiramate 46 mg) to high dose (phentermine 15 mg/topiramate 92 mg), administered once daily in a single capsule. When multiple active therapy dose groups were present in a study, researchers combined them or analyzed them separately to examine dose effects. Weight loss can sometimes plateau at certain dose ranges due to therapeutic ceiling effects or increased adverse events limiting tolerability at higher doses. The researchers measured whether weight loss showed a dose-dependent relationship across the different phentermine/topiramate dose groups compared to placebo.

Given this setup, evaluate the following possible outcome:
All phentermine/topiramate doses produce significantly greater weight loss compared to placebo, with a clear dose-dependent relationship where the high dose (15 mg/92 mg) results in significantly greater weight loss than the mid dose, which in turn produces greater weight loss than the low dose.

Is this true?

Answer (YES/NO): NO